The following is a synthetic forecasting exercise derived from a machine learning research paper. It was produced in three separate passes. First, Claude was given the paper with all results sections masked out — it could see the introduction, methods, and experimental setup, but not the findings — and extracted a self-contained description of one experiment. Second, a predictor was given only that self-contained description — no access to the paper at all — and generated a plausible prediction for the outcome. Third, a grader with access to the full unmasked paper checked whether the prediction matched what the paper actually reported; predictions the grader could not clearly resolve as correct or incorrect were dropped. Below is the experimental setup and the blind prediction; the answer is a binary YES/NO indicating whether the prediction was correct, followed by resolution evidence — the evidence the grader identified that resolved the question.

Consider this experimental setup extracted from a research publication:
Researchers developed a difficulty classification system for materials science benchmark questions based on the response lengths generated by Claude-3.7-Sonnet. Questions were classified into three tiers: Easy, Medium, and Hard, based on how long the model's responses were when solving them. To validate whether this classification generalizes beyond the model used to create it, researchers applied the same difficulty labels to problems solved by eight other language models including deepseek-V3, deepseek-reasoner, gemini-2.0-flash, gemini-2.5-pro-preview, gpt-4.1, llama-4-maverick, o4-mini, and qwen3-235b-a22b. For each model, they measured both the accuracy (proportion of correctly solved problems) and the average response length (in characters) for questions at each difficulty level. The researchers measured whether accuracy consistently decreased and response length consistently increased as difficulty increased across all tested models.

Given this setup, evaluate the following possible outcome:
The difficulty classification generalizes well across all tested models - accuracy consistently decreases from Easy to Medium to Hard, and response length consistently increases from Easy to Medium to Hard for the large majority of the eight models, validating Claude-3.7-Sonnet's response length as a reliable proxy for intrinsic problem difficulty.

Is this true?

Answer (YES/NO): YES